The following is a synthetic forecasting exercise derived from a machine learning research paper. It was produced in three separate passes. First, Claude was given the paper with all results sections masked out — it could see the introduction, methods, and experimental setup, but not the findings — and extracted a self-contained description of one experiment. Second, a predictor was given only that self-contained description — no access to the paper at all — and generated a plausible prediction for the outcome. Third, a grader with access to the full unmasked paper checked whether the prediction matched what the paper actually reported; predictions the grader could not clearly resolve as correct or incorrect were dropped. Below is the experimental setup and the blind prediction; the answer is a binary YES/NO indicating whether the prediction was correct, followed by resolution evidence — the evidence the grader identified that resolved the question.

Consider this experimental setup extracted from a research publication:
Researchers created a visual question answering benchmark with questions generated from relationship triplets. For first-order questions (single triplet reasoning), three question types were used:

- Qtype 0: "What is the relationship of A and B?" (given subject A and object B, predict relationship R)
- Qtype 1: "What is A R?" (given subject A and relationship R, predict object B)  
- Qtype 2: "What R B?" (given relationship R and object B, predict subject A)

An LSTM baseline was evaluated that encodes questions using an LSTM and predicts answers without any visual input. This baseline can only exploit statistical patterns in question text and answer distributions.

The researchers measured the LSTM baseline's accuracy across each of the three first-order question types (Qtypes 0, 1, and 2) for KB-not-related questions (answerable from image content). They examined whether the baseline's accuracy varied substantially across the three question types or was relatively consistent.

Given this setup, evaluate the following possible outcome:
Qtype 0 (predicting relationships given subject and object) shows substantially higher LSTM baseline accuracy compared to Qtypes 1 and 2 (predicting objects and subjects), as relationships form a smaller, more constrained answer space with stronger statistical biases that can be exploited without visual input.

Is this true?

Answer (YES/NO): YES